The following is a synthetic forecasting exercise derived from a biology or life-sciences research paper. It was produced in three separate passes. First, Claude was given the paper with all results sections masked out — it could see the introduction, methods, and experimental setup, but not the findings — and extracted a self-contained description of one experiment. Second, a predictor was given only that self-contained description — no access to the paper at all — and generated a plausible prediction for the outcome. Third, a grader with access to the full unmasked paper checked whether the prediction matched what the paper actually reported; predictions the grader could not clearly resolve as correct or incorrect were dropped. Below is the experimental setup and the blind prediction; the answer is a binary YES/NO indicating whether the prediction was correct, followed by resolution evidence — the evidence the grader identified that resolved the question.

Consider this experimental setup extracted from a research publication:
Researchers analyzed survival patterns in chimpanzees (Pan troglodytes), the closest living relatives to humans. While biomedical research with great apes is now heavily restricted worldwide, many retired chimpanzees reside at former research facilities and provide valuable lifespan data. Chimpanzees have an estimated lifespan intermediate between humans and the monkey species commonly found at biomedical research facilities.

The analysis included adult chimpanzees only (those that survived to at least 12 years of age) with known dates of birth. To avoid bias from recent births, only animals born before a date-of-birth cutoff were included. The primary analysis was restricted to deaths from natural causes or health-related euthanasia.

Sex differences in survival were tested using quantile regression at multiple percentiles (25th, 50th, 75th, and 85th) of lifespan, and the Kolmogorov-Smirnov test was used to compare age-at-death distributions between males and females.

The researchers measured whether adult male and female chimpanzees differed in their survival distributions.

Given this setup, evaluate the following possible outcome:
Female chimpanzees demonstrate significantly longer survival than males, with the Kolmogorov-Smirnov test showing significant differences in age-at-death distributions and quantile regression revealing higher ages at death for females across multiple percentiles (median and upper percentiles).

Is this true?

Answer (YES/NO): YES